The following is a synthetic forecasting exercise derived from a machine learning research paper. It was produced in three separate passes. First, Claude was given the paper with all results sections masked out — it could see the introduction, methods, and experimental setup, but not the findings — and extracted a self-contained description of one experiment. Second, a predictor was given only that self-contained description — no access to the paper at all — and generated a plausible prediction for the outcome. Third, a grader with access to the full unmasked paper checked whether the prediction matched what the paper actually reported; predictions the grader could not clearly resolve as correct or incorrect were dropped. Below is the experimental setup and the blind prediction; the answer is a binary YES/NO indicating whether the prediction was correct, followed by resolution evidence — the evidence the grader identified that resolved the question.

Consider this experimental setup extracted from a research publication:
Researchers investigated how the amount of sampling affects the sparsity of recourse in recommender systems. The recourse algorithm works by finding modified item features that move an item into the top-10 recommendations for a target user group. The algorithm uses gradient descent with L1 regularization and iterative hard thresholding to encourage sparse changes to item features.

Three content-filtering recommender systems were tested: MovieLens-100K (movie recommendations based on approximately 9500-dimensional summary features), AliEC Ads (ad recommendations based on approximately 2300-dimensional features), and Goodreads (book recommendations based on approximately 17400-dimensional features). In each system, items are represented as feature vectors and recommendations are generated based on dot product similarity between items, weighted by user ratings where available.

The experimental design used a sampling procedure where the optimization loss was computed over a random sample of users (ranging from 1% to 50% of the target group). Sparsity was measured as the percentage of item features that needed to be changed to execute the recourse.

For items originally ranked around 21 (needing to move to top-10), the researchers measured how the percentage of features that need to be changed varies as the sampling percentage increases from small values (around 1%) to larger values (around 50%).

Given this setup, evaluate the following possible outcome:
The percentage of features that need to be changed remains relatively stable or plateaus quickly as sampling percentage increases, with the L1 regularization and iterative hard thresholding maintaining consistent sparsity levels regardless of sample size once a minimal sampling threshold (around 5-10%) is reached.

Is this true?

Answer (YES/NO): NO